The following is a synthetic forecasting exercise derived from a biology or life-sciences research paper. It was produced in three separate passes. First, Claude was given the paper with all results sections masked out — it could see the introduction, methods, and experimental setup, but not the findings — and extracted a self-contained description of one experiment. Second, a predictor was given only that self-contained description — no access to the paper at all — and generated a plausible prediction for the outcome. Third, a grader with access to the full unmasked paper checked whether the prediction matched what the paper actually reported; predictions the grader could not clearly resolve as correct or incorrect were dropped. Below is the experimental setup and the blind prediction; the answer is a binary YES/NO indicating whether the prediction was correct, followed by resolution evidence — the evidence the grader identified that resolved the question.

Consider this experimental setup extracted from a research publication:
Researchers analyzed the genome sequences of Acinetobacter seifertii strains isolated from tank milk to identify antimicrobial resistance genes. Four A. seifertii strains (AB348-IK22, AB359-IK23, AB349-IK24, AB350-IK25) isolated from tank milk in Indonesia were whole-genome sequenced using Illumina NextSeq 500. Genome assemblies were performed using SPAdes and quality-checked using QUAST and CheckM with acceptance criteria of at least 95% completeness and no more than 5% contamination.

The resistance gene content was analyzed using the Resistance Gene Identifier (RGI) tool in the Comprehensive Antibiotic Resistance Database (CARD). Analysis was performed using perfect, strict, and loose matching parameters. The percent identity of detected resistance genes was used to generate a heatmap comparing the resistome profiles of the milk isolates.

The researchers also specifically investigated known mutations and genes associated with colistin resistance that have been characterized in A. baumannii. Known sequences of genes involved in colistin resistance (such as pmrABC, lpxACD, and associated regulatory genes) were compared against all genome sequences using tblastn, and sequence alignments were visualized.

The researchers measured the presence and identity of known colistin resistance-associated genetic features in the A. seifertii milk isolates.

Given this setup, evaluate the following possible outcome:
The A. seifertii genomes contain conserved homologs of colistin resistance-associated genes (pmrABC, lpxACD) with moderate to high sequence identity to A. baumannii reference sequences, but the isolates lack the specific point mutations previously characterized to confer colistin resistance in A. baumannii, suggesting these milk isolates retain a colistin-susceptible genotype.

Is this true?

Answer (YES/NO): NO